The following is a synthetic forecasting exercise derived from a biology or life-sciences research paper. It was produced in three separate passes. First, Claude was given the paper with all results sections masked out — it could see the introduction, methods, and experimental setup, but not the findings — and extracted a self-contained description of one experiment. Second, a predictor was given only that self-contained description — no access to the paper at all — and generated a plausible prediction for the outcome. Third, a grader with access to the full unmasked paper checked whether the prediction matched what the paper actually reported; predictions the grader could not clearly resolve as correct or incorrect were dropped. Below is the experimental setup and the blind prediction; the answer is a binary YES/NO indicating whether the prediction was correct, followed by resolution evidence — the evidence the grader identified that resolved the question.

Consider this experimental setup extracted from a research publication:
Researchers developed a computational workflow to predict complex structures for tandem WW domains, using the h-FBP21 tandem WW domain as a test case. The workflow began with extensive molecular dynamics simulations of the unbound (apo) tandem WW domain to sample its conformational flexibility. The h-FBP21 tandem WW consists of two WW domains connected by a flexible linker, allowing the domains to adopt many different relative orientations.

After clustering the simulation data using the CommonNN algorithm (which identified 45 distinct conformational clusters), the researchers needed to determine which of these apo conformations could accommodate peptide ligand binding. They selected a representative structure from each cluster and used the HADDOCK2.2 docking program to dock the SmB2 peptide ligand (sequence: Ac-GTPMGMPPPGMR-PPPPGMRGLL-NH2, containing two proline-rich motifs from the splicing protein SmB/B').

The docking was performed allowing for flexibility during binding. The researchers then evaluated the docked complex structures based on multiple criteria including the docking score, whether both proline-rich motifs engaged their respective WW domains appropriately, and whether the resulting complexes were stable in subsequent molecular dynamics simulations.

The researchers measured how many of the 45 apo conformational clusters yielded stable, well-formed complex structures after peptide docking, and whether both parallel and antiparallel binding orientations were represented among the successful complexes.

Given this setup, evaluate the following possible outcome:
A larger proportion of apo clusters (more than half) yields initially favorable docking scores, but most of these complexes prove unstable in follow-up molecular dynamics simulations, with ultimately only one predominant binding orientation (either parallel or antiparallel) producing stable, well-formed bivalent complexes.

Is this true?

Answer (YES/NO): NO